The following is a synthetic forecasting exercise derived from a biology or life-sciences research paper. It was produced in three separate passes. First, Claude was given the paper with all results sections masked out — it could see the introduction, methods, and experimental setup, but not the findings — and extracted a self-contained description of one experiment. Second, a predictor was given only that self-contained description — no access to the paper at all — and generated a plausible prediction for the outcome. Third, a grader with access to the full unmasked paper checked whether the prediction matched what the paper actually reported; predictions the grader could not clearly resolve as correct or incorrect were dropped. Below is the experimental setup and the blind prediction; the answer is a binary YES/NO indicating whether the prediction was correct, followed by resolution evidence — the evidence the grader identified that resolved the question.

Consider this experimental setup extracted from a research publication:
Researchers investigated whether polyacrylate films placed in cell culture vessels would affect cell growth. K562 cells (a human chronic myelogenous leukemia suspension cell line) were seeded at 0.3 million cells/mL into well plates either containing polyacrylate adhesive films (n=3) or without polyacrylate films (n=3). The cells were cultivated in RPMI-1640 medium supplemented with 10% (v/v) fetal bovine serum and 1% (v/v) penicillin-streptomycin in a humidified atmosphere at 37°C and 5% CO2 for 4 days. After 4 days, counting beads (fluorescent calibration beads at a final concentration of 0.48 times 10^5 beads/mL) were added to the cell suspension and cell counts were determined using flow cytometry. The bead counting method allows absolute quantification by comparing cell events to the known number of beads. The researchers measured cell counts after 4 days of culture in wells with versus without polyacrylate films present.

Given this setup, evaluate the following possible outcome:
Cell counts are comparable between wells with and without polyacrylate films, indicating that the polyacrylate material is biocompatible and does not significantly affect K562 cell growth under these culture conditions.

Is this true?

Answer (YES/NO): YES